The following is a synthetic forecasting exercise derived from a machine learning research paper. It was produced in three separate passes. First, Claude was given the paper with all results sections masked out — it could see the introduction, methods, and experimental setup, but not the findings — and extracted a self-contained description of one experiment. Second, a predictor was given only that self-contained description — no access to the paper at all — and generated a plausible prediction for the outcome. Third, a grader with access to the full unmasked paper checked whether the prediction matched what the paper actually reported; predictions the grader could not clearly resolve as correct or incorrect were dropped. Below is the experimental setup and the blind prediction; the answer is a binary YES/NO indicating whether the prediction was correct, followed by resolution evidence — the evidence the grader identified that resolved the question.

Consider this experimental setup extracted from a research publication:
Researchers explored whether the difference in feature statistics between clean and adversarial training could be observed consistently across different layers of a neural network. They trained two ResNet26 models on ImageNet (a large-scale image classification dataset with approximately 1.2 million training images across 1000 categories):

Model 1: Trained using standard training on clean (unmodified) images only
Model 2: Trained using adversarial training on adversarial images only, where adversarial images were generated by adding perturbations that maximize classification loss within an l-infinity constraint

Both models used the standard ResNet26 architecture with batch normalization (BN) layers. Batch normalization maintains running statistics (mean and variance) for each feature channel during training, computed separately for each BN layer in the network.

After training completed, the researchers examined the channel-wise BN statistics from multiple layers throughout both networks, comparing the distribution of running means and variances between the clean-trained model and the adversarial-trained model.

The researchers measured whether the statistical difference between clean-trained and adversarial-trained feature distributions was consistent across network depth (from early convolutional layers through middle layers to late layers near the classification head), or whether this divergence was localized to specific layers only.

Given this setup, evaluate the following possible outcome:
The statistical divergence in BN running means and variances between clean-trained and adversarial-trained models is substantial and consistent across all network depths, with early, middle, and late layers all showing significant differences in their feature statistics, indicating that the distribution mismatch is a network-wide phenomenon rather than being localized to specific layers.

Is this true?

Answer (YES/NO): YES